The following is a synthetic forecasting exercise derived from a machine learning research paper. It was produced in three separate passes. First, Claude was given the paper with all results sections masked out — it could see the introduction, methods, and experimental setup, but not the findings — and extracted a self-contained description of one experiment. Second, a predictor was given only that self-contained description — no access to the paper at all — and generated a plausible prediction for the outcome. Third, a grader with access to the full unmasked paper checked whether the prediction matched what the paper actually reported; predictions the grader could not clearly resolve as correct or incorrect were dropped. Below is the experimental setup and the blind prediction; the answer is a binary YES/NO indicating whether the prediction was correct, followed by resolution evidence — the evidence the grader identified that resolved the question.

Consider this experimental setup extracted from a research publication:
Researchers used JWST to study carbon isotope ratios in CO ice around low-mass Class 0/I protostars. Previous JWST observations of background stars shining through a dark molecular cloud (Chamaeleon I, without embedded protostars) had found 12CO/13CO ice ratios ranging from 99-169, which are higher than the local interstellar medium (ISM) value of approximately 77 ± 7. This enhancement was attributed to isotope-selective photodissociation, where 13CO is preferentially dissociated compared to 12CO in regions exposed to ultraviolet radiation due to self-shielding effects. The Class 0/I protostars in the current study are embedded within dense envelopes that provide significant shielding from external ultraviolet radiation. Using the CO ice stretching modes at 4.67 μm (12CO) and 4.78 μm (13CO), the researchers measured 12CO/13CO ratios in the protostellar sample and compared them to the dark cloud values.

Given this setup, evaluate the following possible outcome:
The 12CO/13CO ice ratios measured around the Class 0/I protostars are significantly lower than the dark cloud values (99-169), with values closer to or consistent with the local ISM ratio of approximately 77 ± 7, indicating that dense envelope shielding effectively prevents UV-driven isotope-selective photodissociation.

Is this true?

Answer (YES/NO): NO